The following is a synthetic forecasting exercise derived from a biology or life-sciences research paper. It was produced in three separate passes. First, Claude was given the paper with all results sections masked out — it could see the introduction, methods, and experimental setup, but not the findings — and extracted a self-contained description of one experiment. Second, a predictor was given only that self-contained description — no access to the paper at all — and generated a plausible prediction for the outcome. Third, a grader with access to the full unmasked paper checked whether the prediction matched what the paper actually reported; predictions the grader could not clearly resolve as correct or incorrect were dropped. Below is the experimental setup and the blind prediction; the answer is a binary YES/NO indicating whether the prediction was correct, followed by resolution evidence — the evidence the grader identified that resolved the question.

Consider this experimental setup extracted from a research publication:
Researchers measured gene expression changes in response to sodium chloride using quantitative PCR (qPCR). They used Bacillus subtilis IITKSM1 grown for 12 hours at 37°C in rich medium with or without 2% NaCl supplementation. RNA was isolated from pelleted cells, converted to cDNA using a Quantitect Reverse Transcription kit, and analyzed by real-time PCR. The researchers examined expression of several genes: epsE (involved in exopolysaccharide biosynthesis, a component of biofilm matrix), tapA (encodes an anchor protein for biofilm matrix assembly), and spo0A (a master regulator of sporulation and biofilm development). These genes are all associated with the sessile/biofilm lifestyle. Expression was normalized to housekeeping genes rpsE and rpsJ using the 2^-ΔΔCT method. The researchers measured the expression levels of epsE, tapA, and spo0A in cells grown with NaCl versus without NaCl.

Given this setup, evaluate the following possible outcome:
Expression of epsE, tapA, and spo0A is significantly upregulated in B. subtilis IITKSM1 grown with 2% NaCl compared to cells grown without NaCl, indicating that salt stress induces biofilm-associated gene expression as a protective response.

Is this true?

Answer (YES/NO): NO